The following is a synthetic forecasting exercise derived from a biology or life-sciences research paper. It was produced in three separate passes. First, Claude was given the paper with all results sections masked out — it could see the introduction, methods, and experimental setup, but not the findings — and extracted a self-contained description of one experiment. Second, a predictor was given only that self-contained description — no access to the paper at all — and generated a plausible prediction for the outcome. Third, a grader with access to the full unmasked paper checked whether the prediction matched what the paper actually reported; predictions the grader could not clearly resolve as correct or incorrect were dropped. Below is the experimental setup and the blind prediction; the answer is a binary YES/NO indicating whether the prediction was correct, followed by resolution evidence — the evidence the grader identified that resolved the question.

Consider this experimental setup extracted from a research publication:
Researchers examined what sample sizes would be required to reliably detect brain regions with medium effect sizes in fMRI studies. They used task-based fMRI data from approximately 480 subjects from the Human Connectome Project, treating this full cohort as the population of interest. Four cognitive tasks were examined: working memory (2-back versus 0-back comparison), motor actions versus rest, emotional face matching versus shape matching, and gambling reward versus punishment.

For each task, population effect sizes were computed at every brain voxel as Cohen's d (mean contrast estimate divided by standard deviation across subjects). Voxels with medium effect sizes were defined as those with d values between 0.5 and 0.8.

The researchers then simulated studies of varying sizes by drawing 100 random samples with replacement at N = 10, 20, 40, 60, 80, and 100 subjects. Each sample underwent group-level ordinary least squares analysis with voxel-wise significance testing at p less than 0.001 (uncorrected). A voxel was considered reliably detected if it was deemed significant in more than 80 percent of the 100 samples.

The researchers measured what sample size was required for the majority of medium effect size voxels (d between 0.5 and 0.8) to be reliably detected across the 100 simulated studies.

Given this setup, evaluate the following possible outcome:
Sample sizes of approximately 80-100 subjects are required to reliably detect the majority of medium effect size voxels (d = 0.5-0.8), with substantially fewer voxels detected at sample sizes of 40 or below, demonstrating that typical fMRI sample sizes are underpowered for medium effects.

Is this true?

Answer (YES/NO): NO